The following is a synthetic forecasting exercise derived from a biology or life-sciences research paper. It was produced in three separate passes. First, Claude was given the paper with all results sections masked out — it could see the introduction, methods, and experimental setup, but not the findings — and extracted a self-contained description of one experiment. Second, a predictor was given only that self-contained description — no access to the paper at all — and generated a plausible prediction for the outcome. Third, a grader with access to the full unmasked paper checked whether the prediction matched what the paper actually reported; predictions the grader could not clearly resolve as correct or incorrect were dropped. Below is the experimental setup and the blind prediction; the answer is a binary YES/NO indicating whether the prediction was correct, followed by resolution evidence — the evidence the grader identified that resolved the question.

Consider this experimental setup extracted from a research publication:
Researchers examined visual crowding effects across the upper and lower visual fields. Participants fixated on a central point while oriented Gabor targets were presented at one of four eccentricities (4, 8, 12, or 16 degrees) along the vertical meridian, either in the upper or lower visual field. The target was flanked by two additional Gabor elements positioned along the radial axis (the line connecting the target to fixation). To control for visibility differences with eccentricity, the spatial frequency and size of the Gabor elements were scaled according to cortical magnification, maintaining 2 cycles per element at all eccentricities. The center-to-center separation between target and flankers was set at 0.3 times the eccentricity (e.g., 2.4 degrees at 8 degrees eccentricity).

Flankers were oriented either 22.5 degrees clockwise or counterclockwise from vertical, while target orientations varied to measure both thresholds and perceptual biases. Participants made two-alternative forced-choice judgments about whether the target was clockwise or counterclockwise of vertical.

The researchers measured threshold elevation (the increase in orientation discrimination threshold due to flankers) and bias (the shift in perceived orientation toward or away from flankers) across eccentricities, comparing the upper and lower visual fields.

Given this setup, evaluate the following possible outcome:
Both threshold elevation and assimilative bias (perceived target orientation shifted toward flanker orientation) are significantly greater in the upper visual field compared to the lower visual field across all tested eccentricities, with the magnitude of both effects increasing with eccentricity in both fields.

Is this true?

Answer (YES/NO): YES